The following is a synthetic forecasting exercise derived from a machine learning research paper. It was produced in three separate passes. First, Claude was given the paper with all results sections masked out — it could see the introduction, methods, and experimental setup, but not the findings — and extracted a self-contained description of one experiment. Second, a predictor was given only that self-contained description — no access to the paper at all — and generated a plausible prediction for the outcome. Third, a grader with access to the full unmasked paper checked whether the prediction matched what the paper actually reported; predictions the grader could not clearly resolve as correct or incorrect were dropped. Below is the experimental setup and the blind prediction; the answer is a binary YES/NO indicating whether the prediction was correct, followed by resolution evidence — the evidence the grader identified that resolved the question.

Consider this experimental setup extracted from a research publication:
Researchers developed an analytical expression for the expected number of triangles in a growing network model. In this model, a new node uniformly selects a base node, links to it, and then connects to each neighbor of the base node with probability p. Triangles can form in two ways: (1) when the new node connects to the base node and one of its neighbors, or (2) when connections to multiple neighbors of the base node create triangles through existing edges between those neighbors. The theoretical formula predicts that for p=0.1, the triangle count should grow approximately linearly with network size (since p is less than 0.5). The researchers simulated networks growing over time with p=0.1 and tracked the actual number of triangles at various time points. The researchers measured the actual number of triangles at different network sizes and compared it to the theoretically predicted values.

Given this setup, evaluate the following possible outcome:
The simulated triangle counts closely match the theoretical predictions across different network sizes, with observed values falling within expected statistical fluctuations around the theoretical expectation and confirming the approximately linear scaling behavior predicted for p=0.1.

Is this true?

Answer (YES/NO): YES